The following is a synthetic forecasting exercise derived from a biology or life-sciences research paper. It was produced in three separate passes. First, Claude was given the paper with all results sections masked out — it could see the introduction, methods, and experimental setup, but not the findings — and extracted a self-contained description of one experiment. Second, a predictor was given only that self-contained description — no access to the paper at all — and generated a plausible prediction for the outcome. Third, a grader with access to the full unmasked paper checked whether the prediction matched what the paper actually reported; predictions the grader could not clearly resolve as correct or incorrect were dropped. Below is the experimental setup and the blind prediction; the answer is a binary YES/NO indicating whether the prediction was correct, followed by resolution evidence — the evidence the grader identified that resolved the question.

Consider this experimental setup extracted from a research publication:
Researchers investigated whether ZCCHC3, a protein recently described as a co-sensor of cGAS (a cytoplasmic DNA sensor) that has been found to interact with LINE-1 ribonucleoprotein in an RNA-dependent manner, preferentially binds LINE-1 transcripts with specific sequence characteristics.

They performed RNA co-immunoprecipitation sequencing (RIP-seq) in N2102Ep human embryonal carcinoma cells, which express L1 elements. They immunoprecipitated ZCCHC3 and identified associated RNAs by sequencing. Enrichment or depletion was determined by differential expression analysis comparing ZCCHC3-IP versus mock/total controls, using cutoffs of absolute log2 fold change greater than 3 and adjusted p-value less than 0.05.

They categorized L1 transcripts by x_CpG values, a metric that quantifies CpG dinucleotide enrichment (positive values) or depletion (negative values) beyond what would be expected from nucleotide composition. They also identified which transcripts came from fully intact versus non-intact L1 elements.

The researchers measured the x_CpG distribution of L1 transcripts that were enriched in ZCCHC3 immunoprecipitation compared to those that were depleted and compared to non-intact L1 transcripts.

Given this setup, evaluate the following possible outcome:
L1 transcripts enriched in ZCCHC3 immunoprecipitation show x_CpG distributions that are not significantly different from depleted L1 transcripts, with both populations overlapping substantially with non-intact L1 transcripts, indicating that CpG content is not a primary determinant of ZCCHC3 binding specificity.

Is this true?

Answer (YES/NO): NO